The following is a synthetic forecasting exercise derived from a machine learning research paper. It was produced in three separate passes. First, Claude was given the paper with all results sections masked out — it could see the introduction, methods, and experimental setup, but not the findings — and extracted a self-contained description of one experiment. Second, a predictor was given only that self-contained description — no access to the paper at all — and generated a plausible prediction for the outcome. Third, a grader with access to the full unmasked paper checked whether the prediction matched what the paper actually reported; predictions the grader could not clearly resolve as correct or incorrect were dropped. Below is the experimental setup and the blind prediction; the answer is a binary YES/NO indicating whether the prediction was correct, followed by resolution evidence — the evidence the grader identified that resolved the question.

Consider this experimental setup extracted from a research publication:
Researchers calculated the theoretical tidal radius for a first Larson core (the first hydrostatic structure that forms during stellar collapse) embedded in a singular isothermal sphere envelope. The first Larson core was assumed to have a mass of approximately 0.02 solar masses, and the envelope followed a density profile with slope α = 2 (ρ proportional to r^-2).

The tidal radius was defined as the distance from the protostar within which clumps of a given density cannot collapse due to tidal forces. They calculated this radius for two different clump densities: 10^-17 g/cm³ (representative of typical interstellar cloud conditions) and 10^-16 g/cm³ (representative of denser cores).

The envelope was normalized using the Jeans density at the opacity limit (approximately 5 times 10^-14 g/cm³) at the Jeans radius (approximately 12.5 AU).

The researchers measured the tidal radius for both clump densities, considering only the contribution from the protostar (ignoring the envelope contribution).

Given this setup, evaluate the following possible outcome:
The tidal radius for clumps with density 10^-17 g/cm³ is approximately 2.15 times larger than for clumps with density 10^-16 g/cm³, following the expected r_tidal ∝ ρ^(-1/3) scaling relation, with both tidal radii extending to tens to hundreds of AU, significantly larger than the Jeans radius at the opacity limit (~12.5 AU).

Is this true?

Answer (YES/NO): YES